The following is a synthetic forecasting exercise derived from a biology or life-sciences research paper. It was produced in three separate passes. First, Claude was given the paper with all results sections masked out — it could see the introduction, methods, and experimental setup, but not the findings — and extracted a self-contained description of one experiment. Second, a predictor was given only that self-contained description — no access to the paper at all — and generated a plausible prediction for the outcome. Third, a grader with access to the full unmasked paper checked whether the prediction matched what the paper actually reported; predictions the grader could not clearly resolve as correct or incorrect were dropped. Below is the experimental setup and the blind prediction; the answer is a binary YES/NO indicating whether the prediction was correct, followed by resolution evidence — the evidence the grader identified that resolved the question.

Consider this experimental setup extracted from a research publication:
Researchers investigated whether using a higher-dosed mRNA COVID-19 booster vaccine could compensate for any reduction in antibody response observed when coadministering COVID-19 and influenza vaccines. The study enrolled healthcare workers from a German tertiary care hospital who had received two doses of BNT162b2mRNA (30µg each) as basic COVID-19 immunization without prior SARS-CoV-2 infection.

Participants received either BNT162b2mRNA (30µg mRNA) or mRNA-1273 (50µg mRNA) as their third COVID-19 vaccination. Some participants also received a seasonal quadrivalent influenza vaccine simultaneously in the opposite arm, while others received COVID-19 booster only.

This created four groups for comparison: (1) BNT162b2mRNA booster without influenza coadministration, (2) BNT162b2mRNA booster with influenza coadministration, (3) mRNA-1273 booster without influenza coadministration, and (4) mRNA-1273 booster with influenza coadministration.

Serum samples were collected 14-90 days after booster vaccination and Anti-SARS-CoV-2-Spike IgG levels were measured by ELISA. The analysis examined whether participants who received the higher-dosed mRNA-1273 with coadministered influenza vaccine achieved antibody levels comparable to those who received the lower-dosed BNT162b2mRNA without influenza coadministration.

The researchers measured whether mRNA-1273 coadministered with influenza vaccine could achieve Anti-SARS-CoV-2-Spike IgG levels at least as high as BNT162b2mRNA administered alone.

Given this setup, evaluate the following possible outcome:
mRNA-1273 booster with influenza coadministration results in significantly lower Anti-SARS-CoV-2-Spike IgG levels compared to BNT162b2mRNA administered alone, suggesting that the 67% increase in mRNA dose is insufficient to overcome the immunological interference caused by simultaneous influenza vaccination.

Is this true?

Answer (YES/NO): NO